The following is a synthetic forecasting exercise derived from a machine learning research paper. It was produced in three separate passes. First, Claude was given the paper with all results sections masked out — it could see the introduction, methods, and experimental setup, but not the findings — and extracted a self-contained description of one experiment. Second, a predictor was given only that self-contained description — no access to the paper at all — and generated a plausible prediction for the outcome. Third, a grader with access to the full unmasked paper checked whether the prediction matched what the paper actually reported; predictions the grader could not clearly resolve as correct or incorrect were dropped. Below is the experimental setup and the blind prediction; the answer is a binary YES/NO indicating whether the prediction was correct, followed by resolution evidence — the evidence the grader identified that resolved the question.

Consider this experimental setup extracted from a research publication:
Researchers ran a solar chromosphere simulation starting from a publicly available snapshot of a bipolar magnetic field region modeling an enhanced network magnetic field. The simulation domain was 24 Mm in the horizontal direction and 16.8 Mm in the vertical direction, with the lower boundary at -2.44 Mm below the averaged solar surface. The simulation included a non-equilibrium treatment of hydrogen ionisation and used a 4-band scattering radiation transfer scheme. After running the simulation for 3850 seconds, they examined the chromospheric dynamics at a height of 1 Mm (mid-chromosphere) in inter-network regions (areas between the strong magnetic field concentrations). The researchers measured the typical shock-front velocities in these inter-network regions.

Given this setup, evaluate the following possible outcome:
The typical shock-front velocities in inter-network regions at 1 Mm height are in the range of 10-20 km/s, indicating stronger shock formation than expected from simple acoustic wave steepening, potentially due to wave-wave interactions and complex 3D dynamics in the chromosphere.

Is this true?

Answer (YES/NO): NO